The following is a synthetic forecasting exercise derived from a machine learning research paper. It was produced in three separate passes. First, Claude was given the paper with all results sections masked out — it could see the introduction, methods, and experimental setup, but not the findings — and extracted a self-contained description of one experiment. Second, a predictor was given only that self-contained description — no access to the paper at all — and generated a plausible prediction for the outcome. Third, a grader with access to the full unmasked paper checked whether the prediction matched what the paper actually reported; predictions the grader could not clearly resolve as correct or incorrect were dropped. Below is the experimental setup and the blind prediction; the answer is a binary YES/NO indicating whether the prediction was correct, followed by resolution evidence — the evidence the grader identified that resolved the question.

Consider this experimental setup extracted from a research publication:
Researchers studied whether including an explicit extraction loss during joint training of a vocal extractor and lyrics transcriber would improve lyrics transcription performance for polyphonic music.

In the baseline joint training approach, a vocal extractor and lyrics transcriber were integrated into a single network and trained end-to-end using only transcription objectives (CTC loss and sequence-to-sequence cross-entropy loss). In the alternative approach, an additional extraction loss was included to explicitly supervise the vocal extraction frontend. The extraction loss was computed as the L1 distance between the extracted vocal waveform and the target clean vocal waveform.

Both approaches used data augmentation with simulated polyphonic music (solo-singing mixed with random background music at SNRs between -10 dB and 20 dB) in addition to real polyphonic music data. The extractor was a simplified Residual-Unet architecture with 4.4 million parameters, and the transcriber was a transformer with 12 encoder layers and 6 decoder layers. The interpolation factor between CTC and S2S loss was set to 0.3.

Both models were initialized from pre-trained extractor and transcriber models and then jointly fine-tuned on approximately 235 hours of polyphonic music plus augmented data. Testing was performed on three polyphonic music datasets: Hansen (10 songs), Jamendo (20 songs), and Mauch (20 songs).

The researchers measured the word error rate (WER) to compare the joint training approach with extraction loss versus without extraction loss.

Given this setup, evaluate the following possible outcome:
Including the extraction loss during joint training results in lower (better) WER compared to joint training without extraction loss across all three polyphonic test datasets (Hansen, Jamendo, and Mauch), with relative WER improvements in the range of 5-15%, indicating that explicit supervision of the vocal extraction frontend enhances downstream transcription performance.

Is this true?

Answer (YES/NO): NO